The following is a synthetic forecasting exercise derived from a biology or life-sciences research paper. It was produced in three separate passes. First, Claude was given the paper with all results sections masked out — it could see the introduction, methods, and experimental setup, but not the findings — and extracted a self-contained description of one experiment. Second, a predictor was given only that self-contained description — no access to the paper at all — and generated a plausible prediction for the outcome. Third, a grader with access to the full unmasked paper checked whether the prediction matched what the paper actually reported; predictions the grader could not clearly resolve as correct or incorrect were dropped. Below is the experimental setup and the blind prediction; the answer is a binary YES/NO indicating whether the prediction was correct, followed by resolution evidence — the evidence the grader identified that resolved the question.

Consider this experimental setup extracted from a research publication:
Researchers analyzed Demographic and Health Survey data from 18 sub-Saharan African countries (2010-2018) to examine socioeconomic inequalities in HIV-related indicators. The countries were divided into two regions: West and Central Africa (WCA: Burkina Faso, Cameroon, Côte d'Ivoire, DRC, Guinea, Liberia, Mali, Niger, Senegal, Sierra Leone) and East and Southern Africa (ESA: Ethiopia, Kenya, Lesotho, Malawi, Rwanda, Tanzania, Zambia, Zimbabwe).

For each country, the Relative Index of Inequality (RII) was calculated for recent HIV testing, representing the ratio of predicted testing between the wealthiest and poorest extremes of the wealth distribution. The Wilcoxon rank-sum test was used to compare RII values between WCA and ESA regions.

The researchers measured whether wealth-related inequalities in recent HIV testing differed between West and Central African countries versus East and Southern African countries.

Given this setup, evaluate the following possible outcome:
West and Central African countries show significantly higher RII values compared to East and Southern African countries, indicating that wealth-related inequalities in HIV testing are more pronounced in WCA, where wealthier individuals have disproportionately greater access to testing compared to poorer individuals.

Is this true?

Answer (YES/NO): YES